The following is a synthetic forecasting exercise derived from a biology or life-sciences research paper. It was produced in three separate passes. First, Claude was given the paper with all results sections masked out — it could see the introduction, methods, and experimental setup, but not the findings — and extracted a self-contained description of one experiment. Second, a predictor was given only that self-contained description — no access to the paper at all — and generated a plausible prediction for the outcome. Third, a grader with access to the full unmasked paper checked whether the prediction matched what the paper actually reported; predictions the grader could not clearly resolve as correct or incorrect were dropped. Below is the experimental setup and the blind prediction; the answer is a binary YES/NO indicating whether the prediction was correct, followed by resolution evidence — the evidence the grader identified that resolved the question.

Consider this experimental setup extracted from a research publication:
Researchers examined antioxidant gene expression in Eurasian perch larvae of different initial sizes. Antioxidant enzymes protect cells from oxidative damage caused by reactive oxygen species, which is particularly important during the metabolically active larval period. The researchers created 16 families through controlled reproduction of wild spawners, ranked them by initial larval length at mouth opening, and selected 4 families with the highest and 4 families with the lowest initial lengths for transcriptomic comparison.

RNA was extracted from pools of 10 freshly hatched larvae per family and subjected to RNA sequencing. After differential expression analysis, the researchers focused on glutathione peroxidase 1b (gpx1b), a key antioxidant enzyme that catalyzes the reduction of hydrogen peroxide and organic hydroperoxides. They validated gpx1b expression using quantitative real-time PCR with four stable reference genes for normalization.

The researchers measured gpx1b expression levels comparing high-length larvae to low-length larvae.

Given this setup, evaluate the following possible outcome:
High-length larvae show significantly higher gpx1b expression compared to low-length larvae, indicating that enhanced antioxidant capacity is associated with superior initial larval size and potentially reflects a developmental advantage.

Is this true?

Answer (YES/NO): YES